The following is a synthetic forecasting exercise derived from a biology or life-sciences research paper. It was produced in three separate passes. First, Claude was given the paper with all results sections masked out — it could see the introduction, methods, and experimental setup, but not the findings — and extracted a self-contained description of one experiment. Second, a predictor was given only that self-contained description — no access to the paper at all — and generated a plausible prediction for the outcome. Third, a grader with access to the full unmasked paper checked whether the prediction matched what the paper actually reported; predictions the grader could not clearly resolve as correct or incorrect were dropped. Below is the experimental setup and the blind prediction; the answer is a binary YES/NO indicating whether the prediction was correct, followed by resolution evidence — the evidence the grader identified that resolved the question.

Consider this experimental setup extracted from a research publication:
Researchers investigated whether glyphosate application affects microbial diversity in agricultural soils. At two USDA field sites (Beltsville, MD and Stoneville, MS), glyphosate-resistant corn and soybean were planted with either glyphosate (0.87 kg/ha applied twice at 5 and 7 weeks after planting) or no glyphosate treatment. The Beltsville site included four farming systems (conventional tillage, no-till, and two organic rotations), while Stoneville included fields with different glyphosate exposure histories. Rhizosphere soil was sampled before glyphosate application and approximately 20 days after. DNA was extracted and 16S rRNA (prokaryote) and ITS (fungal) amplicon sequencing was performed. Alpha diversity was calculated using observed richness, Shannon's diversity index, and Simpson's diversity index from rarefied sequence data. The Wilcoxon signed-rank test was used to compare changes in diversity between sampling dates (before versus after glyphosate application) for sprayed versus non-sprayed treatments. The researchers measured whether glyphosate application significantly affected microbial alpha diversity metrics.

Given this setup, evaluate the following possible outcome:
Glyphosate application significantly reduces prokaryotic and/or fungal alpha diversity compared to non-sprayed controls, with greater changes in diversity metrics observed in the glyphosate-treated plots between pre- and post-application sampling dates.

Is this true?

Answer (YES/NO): NO